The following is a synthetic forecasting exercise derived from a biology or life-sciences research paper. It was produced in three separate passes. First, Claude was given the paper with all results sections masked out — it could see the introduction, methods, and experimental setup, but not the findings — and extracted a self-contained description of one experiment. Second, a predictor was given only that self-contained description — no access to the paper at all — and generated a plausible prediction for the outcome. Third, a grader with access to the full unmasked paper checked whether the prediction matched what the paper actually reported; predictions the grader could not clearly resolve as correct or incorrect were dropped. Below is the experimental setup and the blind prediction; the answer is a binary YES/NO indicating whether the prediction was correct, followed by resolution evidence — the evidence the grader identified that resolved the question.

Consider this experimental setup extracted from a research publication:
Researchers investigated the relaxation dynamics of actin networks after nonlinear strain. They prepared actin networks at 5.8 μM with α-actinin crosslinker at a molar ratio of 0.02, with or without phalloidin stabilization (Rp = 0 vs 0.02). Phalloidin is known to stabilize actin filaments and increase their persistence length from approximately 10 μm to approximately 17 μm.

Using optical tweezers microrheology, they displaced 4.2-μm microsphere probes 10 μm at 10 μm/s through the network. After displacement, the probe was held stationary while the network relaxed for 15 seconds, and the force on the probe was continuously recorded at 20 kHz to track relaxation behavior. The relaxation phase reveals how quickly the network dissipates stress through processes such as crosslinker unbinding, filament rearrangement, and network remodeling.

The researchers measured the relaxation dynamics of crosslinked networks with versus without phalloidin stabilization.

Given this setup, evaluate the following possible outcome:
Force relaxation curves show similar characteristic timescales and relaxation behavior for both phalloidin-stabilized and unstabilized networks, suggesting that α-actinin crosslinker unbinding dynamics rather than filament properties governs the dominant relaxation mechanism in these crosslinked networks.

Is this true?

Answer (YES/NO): NO